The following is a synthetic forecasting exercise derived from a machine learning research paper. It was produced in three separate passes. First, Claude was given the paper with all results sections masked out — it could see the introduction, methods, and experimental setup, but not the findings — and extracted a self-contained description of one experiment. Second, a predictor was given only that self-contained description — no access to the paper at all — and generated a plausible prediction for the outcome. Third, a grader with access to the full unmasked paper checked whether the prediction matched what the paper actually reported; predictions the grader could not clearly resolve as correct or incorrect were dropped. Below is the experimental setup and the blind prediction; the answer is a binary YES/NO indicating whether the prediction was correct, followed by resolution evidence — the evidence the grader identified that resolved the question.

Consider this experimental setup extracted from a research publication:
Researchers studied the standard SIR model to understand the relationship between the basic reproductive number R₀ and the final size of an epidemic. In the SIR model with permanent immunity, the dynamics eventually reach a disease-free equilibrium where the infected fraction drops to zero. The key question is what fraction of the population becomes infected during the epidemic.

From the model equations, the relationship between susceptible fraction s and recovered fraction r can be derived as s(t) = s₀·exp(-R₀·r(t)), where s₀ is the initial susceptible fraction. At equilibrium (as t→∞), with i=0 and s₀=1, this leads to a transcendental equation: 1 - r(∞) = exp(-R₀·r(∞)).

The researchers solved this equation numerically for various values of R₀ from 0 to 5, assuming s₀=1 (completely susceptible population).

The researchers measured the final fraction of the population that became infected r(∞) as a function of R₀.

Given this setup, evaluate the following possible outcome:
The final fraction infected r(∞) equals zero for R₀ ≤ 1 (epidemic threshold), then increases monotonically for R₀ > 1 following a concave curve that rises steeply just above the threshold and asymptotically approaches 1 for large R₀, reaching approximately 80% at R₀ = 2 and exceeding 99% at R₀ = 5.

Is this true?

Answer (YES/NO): YES